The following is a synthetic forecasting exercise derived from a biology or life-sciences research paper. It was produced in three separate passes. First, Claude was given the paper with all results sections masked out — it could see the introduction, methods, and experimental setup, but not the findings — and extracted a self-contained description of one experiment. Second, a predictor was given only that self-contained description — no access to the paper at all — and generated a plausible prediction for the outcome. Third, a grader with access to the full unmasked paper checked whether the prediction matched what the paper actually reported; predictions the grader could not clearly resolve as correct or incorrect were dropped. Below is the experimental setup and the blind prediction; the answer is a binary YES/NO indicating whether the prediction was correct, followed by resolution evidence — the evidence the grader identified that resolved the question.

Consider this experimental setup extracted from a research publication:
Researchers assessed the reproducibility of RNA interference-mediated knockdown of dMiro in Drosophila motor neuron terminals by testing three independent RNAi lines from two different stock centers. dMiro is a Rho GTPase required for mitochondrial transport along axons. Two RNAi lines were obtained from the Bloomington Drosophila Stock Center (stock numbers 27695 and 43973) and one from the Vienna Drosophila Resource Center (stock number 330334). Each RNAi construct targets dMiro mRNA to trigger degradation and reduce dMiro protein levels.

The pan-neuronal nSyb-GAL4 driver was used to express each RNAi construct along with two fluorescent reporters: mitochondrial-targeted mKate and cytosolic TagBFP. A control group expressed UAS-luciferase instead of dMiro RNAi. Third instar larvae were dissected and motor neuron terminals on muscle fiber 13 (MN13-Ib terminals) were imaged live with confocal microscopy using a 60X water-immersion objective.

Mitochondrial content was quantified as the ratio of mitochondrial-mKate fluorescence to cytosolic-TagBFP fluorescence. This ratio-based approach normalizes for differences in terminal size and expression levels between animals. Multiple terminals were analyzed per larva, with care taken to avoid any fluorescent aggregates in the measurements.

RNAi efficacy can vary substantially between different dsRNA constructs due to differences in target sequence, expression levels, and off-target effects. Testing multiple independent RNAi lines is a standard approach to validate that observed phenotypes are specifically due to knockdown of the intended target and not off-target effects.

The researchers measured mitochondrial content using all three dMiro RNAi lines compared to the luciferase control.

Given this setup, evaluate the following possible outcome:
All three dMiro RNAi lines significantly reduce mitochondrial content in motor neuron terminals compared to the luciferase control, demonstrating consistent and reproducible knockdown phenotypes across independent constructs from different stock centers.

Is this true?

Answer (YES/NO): NO